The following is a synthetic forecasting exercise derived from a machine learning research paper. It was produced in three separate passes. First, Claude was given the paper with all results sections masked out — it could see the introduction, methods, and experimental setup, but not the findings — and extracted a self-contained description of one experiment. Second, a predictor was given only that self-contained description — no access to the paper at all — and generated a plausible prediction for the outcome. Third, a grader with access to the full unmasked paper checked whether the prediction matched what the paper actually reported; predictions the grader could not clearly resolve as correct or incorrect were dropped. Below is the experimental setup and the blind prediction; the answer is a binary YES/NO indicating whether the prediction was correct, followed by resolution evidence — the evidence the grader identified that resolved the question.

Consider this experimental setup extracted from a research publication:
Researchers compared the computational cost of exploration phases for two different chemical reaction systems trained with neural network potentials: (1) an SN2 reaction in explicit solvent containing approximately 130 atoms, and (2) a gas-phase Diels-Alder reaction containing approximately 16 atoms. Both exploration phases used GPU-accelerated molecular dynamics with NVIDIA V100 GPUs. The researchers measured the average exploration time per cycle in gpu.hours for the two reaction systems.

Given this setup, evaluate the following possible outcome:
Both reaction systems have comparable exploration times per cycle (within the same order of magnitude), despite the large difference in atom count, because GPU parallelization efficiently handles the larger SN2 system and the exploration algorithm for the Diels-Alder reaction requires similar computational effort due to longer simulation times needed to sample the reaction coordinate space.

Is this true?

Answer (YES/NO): YES